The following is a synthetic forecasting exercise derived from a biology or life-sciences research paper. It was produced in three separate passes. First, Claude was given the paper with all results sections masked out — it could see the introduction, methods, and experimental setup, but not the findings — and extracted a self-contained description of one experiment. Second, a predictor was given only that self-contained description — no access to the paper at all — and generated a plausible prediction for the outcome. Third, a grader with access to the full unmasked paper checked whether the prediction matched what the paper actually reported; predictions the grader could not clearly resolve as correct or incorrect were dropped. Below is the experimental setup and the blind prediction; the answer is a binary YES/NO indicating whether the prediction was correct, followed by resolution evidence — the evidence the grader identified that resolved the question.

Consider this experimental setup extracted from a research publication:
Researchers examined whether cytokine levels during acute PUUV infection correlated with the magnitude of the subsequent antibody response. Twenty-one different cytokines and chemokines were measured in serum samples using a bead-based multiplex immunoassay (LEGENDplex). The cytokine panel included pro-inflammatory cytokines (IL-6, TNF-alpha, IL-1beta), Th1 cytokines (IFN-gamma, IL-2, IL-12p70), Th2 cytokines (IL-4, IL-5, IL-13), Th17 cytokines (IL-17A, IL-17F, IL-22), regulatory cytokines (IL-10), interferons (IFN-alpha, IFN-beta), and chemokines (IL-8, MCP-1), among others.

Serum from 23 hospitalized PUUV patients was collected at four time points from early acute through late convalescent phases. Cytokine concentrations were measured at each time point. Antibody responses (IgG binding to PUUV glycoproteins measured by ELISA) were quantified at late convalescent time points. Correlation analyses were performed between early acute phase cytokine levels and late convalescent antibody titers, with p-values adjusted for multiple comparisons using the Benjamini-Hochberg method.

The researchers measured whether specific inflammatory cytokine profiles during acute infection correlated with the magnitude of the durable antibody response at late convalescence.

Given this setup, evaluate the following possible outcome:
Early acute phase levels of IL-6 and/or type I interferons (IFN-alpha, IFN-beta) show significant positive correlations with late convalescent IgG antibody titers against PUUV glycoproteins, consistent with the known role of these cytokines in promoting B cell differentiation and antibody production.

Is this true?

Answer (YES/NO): NO